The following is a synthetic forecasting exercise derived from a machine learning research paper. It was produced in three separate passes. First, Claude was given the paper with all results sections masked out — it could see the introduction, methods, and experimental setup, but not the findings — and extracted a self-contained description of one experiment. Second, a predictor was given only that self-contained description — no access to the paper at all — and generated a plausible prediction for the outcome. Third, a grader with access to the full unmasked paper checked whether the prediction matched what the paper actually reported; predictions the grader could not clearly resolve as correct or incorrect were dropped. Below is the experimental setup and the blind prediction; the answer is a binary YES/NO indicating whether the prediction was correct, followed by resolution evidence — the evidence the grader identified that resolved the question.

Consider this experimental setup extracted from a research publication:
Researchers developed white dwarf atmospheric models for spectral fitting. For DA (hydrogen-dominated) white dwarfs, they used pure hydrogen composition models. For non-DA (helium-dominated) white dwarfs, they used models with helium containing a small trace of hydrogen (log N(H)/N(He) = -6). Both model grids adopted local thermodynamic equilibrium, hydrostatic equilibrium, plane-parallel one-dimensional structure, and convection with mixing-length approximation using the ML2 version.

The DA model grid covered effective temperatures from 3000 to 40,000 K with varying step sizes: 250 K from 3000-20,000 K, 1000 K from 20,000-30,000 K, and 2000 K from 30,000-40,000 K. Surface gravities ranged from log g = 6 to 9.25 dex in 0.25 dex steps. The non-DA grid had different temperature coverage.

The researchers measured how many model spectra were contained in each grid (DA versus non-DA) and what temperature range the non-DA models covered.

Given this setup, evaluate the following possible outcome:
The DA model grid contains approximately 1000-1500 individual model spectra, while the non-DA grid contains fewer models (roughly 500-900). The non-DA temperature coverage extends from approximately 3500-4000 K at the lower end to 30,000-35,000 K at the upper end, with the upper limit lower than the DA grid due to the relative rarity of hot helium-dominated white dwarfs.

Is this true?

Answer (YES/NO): NO